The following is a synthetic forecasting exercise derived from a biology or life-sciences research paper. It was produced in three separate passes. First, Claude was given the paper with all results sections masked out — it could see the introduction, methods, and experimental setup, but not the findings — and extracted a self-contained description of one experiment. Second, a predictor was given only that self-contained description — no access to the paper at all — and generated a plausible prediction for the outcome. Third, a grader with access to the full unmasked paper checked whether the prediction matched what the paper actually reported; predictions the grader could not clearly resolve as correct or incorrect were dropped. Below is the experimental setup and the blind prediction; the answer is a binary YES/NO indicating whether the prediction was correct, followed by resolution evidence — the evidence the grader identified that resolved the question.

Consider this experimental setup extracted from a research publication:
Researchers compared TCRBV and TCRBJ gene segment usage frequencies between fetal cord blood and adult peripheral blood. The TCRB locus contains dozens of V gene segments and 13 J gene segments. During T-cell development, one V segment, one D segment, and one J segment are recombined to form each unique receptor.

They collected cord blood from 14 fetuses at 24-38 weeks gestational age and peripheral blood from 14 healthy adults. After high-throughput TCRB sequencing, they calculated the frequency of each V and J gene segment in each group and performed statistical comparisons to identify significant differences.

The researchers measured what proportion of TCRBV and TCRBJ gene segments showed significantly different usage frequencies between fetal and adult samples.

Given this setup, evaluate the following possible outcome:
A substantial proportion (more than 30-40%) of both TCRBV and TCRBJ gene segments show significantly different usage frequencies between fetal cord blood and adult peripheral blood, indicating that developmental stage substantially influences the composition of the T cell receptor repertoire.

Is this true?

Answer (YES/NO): YES